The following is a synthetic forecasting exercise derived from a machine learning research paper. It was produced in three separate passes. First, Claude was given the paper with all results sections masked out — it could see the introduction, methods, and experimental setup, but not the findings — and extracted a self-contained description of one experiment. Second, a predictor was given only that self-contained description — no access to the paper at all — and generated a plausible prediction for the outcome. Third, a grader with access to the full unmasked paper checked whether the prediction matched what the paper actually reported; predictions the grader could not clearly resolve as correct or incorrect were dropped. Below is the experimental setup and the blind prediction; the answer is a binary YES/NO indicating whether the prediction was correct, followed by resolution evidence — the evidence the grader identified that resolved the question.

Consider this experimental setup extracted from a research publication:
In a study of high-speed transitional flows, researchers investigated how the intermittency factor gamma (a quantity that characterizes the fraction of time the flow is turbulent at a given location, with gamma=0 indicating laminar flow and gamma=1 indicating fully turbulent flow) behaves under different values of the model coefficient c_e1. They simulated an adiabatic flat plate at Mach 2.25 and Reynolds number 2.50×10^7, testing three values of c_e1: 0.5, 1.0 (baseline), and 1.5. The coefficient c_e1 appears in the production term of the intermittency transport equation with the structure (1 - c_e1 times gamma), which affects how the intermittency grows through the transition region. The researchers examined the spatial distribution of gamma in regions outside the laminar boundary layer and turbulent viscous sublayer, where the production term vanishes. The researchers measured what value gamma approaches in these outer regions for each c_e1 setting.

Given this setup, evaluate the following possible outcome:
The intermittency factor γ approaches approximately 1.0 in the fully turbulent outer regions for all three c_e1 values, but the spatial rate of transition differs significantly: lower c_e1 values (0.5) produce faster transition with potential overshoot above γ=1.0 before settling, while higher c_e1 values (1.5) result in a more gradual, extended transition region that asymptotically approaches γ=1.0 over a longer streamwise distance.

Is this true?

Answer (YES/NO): NO